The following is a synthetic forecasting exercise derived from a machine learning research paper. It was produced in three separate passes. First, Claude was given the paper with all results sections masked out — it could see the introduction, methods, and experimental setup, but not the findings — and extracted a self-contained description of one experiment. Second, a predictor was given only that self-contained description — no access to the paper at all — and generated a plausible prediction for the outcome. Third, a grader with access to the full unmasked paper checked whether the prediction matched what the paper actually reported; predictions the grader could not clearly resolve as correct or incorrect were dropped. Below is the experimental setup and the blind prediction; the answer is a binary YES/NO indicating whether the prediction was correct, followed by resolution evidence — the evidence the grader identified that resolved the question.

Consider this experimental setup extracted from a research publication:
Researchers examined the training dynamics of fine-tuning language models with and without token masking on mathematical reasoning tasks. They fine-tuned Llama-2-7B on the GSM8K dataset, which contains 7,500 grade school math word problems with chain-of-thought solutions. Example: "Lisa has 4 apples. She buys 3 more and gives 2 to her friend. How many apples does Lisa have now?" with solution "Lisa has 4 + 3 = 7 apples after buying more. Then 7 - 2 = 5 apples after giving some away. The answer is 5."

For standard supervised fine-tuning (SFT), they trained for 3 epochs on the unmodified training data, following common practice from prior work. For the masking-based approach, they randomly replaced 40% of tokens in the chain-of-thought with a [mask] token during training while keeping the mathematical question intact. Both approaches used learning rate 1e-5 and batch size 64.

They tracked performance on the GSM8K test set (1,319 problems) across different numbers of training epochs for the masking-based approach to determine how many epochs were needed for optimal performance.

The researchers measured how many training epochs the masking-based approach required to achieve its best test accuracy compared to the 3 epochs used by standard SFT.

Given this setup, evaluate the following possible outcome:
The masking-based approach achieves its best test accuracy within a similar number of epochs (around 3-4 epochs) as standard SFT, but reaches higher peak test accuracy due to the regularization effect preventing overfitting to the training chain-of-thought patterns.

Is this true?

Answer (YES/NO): NO